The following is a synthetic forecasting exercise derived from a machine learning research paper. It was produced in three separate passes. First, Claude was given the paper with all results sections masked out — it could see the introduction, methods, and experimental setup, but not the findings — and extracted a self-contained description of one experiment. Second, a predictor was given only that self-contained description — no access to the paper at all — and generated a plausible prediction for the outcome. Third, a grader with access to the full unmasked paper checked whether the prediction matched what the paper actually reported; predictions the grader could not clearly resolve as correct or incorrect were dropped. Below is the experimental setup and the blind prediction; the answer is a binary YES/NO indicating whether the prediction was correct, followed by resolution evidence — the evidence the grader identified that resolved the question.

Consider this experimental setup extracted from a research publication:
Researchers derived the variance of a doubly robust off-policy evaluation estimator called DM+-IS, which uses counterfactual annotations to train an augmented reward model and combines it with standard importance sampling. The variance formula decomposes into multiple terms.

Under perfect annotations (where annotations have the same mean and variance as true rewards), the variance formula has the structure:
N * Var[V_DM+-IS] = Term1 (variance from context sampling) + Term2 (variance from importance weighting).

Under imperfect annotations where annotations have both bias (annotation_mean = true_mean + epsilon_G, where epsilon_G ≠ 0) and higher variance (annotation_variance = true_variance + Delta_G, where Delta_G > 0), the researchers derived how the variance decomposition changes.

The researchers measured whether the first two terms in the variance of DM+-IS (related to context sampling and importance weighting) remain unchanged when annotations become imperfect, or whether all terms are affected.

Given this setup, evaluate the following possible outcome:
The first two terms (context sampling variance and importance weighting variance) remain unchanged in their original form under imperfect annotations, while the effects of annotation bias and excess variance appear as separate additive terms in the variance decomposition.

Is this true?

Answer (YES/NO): YES